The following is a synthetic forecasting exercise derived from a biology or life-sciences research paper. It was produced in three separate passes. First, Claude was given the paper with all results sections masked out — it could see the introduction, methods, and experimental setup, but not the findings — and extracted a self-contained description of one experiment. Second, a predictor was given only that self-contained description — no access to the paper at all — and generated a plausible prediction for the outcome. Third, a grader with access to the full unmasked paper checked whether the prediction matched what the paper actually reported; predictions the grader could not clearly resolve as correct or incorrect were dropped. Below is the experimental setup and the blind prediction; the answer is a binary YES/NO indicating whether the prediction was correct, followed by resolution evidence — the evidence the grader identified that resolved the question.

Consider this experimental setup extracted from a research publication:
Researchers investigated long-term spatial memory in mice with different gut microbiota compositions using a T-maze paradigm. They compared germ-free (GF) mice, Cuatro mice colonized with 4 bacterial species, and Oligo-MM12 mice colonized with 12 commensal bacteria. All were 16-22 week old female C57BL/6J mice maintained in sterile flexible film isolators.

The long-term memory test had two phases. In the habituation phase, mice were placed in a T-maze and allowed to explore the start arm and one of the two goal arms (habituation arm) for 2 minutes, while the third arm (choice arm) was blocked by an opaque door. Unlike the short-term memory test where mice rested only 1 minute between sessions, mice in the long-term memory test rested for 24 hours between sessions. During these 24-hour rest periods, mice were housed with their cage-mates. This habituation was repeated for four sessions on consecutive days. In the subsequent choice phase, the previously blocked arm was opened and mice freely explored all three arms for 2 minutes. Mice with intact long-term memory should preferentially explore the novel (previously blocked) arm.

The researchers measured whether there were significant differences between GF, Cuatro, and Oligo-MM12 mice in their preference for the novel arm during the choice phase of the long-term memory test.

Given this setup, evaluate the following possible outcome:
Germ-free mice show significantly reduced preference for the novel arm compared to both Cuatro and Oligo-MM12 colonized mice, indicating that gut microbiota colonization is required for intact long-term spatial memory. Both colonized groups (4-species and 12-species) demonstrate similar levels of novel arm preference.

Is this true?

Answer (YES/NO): NO